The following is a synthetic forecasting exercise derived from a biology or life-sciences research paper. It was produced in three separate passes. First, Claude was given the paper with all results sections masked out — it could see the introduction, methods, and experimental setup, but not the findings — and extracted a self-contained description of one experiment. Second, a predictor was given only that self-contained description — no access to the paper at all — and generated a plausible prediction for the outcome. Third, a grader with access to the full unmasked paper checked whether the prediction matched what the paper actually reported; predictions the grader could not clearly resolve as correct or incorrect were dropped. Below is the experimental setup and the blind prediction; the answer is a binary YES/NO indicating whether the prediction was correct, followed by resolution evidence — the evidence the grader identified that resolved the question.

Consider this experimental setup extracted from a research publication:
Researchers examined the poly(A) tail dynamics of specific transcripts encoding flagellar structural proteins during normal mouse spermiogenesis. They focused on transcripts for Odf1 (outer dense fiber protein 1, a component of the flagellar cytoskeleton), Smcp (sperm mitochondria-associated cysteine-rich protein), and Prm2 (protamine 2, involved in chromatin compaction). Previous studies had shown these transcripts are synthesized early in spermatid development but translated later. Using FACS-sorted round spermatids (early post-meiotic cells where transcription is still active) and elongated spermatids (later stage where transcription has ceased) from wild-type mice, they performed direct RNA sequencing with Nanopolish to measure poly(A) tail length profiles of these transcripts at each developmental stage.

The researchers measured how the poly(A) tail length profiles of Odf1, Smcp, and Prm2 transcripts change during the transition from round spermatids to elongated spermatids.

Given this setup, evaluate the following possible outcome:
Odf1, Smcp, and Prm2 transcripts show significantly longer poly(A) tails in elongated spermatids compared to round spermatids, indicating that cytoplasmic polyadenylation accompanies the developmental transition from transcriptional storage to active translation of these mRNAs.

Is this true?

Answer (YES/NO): NO